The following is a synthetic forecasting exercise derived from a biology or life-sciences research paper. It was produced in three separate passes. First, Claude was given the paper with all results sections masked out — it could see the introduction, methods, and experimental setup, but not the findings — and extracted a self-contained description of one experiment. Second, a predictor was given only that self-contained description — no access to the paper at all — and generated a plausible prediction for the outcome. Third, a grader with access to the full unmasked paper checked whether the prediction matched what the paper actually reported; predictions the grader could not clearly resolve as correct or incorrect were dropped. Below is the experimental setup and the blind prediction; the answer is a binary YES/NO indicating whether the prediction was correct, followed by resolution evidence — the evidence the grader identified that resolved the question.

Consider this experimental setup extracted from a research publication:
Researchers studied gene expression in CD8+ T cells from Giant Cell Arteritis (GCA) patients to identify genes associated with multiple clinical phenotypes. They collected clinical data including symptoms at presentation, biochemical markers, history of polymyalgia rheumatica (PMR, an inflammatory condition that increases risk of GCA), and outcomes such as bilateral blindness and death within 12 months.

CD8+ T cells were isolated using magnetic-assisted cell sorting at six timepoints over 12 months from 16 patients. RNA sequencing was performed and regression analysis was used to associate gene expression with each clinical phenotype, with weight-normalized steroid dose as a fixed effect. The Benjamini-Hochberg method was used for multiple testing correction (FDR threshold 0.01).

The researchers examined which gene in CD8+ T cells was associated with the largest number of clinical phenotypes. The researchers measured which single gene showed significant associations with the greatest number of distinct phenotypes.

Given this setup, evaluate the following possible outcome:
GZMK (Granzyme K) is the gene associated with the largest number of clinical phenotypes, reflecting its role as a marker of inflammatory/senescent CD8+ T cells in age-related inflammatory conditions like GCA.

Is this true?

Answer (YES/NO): NO